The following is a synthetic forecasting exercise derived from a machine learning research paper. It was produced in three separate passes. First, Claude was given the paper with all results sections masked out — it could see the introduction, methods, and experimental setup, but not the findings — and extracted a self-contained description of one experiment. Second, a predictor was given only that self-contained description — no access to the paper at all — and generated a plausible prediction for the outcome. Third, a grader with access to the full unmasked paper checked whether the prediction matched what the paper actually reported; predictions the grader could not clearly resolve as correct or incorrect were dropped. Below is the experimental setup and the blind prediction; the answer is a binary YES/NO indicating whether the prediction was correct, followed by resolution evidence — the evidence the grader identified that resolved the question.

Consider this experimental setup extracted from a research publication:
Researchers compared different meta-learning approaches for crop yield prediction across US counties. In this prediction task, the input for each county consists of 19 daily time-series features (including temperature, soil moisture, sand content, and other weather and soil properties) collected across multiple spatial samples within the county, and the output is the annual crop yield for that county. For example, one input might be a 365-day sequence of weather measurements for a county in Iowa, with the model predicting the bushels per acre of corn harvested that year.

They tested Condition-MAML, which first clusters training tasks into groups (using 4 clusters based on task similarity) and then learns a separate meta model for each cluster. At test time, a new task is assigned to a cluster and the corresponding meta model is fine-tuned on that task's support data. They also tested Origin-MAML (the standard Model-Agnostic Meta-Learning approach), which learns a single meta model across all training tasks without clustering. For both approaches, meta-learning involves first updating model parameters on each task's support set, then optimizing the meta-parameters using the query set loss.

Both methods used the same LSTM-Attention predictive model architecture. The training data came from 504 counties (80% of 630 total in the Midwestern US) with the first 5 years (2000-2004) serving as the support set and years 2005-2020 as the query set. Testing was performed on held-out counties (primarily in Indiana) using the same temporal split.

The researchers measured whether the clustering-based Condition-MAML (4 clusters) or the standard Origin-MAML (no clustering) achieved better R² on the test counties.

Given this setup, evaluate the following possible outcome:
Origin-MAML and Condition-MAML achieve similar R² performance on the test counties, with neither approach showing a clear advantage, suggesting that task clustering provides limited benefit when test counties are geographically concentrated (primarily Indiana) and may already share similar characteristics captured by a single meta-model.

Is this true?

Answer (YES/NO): NO